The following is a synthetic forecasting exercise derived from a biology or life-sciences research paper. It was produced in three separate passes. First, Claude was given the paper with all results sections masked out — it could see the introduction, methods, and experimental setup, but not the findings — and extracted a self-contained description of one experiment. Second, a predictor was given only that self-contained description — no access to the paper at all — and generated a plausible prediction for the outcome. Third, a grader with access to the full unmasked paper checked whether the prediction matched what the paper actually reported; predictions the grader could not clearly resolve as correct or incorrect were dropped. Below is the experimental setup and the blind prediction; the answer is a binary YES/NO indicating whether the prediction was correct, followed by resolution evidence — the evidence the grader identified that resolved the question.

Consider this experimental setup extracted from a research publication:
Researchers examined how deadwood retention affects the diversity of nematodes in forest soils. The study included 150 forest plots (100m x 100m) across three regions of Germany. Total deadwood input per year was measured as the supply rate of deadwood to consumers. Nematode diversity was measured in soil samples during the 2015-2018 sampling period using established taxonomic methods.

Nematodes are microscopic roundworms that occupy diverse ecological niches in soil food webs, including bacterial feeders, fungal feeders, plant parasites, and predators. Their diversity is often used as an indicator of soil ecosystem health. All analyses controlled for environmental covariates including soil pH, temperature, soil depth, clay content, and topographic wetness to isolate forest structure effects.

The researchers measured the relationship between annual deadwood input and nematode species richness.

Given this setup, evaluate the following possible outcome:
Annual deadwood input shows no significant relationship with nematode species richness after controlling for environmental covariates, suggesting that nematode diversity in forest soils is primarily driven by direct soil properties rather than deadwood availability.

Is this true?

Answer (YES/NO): YES